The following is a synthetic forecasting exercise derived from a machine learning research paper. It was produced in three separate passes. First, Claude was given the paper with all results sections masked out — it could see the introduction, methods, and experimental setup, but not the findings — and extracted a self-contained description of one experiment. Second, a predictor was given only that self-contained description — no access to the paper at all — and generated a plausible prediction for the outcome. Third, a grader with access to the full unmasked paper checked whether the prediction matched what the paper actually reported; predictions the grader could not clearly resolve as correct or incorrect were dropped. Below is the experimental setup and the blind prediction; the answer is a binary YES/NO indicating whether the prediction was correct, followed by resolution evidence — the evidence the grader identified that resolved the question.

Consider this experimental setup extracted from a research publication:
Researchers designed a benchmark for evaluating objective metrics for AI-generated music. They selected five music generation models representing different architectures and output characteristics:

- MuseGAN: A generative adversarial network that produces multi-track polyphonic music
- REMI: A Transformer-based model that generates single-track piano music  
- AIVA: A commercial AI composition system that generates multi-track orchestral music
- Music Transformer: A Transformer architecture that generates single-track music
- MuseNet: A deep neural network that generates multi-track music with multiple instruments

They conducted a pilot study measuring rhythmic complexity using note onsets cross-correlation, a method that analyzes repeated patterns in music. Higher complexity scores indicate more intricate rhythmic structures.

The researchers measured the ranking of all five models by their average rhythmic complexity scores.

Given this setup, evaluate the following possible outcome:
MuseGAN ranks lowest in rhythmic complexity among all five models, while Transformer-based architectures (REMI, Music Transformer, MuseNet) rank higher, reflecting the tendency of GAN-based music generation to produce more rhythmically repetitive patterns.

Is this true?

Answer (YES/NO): YES